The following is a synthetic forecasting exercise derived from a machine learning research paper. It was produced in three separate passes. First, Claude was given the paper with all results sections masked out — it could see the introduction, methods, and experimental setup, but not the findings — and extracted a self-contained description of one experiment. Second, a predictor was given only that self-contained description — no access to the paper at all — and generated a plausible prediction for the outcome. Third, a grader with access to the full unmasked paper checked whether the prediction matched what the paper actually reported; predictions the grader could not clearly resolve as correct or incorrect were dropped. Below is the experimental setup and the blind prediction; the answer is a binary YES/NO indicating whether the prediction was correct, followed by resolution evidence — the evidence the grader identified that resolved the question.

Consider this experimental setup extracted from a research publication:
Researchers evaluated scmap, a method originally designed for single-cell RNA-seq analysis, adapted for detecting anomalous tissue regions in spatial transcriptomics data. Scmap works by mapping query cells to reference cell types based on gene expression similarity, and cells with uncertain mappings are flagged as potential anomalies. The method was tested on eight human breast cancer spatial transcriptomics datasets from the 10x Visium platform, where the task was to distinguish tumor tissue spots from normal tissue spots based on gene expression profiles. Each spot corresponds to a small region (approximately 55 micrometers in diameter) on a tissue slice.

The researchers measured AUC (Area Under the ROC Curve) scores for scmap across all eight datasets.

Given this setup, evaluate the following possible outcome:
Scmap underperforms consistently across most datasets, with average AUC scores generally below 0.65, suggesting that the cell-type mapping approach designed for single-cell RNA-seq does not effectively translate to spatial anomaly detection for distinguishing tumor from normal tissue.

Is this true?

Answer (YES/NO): YES